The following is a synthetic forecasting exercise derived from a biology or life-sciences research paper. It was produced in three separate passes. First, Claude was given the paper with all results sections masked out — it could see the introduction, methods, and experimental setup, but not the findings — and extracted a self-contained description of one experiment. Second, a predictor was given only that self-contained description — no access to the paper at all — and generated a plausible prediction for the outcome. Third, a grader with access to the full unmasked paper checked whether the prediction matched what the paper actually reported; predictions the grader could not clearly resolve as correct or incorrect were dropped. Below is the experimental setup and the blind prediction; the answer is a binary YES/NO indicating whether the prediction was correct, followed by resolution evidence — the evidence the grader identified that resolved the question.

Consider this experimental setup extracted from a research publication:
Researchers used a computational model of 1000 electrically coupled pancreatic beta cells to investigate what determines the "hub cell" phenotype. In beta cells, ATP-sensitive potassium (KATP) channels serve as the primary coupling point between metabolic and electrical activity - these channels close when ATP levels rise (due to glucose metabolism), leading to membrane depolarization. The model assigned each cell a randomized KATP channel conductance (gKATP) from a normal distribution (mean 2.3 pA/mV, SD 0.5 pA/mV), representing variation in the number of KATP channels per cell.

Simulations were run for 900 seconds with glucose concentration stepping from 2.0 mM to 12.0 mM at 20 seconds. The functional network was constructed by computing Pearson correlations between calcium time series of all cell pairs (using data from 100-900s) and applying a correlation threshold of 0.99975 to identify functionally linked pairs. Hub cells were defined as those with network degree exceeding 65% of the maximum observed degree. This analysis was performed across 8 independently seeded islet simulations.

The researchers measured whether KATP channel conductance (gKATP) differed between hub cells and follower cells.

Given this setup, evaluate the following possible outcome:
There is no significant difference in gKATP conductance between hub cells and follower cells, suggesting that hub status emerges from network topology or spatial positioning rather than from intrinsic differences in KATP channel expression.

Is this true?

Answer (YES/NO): NO